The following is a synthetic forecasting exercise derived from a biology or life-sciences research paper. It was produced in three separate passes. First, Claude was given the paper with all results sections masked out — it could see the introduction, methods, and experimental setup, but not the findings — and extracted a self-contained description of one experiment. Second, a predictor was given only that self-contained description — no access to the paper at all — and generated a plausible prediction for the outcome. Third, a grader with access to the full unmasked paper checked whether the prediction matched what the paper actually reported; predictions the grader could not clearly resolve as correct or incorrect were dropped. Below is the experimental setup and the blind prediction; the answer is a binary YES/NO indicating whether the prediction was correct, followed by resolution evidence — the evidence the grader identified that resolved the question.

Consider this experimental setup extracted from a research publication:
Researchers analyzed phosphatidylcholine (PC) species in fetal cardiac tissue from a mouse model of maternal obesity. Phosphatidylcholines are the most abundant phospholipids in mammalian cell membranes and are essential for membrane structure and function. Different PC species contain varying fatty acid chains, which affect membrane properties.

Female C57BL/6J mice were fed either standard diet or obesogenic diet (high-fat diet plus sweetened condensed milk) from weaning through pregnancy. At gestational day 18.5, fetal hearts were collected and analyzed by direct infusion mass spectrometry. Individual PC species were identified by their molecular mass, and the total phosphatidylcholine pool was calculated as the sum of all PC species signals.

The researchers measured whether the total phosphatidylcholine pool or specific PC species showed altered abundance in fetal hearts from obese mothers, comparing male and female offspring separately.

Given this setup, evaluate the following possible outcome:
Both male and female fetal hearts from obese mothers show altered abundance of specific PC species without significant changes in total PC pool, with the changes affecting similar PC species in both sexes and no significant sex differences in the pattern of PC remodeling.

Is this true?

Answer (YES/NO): NO